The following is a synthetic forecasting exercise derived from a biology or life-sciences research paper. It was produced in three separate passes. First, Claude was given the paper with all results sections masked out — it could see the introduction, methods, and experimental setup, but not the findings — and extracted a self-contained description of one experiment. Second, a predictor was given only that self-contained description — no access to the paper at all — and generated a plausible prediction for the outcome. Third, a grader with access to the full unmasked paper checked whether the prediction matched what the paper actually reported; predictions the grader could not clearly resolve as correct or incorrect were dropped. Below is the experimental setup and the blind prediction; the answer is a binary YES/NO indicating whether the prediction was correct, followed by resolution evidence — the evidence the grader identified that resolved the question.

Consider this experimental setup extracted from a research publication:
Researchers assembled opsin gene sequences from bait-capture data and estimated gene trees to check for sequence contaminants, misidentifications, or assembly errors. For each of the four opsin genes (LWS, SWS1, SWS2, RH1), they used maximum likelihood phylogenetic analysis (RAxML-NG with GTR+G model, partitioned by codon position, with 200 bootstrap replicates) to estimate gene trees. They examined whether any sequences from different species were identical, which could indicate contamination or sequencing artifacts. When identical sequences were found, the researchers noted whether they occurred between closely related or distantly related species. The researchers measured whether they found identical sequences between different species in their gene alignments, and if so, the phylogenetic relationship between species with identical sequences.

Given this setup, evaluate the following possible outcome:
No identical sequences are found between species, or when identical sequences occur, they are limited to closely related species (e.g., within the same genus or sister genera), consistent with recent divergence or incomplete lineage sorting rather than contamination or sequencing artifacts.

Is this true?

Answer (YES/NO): YES